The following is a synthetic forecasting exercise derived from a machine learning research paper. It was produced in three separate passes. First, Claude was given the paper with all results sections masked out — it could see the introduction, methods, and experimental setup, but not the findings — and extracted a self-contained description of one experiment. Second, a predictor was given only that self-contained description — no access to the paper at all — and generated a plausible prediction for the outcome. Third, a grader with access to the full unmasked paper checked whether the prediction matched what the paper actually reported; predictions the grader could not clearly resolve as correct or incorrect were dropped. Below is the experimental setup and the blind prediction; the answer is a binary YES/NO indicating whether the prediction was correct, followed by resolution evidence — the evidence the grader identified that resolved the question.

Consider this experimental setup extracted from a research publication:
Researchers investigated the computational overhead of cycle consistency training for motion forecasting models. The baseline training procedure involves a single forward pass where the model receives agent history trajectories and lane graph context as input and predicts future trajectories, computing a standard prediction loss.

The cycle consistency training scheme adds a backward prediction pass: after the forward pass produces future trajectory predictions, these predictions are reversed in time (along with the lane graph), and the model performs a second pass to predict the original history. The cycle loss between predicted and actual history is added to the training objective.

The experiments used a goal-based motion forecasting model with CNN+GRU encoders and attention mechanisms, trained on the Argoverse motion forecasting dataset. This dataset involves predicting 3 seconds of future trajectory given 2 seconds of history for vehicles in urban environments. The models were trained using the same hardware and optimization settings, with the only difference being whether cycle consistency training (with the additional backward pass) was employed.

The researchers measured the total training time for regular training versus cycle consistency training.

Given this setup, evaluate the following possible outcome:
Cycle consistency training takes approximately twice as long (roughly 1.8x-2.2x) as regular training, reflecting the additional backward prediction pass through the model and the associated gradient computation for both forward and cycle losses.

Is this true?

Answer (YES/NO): YES